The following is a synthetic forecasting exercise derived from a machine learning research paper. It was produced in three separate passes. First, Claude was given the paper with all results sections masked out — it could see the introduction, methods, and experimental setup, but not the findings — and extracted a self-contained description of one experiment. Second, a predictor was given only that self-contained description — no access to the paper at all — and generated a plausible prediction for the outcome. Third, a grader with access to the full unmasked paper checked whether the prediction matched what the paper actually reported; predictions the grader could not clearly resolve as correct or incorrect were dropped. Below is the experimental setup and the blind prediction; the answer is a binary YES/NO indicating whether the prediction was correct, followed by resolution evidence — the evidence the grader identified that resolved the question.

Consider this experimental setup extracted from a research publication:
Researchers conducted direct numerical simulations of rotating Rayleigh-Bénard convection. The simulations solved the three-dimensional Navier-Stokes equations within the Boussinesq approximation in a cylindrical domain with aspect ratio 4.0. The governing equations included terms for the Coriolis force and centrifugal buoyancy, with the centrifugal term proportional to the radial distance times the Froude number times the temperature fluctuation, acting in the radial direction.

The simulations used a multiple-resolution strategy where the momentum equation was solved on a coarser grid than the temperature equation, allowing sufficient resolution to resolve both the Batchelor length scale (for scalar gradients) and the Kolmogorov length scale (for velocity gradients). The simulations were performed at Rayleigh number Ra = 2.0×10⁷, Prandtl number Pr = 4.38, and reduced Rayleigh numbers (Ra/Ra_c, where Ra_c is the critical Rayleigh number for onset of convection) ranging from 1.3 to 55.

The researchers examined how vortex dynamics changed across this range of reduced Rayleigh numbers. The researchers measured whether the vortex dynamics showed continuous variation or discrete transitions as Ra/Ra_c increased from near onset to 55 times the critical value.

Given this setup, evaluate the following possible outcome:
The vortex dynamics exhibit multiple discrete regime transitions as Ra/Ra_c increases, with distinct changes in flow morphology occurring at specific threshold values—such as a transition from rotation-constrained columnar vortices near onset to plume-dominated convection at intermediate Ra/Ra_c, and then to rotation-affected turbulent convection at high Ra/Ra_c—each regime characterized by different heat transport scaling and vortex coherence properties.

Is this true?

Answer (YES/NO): NO